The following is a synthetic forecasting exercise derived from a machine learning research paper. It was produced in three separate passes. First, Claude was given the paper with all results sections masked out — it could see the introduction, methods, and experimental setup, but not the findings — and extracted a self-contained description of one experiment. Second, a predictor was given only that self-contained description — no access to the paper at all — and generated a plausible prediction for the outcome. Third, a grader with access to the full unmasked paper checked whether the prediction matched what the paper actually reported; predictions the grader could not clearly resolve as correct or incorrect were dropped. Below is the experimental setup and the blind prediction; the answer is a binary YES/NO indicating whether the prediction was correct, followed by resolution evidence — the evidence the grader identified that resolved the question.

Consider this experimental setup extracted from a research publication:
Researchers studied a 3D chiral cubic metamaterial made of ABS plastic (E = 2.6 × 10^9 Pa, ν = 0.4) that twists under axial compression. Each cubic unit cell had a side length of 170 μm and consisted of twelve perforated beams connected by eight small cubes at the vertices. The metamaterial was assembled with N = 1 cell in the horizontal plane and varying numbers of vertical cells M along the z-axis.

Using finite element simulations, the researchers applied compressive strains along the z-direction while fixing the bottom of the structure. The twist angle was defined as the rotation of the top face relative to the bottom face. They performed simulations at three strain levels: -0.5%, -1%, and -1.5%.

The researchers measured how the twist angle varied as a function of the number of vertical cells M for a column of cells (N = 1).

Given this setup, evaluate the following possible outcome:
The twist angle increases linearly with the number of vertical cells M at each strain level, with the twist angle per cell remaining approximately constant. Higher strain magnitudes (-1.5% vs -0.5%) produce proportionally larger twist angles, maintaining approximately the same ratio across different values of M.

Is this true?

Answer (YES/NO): YES